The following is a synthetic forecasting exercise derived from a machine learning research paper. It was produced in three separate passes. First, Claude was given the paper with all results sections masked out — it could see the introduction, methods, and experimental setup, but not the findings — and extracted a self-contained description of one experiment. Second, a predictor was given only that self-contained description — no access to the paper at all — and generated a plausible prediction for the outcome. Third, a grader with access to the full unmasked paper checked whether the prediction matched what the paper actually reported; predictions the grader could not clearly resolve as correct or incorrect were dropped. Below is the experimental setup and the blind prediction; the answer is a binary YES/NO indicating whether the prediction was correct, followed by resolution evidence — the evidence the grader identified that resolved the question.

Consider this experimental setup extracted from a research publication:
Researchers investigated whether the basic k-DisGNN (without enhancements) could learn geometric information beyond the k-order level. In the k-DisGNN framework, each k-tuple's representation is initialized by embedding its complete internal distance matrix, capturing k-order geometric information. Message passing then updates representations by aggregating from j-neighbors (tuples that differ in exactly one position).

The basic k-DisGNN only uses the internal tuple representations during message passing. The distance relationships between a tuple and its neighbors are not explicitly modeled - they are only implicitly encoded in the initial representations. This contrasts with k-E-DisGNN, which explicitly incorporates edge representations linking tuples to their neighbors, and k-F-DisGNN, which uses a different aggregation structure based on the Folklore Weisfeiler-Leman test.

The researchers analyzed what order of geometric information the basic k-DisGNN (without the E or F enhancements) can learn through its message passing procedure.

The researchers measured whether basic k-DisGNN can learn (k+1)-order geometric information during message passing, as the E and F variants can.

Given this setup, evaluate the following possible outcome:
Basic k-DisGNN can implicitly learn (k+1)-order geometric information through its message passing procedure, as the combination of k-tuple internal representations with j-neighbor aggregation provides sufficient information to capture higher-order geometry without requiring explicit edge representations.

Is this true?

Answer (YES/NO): NO